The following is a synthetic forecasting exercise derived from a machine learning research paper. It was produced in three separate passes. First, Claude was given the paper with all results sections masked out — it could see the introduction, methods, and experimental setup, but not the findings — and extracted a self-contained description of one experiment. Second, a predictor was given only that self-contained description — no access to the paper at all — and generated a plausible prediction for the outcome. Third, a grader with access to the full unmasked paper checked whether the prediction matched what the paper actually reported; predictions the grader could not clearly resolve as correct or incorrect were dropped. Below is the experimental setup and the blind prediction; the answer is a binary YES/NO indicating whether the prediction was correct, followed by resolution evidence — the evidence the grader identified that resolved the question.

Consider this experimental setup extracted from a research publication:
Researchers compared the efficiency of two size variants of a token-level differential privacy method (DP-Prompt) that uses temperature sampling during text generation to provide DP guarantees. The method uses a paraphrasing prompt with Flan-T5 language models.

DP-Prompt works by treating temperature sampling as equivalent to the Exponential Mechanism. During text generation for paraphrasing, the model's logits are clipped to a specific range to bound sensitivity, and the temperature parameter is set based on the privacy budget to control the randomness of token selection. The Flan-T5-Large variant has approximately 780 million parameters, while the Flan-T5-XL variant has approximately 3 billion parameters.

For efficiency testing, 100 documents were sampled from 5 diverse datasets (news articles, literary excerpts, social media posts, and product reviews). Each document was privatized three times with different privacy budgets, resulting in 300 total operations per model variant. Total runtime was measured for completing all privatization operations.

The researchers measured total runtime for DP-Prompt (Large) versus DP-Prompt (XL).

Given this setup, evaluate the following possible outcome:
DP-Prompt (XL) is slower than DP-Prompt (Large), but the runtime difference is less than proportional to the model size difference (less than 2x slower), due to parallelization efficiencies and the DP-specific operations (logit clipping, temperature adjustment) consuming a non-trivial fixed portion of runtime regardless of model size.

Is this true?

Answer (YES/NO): YES